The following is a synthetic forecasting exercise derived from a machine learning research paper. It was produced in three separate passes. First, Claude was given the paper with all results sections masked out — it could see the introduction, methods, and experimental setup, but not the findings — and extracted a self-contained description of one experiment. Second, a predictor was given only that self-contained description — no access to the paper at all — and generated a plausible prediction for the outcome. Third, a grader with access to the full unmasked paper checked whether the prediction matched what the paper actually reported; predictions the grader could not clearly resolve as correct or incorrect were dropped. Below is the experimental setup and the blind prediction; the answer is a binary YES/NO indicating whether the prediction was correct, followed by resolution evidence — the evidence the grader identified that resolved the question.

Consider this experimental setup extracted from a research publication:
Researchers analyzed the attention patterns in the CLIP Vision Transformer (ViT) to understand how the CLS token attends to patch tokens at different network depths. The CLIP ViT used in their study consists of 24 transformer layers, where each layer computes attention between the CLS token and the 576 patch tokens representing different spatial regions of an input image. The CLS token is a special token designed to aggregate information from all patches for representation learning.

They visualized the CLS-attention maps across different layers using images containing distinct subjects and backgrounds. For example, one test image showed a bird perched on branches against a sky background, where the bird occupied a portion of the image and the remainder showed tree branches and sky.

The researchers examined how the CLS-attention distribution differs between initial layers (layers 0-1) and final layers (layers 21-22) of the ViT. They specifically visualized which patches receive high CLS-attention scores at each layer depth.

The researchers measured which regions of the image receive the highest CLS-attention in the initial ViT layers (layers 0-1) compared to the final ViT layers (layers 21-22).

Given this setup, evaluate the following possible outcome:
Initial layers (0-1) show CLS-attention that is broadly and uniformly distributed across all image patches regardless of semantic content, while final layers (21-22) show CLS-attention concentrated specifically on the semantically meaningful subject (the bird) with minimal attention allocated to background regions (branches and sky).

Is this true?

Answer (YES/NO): NO